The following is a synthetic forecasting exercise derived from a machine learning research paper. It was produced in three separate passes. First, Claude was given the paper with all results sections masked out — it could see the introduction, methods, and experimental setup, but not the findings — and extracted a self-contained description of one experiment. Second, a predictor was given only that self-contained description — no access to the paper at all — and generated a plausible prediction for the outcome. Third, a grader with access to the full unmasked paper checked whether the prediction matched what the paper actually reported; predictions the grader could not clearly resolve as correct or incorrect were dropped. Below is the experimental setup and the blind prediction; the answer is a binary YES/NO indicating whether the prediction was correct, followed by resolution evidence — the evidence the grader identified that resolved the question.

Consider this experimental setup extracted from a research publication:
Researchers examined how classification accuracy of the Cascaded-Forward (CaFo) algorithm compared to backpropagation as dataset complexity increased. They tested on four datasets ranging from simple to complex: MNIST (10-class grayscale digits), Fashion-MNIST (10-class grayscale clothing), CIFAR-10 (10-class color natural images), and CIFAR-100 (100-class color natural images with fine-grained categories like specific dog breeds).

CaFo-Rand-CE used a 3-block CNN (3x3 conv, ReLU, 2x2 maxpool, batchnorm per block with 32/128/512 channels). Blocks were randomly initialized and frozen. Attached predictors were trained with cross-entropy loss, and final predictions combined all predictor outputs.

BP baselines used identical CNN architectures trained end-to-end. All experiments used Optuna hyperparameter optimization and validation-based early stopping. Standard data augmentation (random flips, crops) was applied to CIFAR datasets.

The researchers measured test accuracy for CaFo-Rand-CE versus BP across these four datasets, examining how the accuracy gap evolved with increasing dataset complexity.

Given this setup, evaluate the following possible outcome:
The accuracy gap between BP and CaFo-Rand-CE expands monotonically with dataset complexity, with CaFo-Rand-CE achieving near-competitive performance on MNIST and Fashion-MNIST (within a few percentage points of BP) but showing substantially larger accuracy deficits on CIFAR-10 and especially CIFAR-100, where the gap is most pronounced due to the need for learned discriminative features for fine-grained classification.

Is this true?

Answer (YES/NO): NO